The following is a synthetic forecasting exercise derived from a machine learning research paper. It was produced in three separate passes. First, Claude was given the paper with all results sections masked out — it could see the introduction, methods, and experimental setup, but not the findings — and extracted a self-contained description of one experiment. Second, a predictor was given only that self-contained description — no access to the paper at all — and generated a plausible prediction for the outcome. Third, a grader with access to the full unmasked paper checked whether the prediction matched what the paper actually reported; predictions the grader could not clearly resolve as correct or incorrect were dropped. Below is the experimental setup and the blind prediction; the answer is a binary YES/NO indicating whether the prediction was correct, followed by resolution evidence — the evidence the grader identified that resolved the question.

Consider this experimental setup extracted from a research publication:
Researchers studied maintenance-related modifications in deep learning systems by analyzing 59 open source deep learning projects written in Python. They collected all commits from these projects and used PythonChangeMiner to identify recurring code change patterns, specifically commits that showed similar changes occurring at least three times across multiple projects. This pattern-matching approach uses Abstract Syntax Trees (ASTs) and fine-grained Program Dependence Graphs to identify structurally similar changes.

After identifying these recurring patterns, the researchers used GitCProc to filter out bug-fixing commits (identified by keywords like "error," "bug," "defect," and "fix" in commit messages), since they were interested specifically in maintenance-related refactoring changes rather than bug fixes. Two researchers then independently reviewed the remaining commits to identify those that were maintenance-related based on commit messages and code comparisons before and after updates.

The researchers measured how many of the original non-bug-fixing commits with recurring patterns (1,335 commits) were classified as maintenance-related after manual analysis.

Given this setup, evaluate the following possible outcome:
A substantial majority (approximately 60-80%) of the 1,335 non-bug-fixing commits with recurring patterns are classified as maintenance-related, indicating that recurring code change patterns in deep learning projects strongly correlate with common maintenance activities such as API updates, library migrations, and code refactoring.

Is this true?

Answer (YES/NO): NO